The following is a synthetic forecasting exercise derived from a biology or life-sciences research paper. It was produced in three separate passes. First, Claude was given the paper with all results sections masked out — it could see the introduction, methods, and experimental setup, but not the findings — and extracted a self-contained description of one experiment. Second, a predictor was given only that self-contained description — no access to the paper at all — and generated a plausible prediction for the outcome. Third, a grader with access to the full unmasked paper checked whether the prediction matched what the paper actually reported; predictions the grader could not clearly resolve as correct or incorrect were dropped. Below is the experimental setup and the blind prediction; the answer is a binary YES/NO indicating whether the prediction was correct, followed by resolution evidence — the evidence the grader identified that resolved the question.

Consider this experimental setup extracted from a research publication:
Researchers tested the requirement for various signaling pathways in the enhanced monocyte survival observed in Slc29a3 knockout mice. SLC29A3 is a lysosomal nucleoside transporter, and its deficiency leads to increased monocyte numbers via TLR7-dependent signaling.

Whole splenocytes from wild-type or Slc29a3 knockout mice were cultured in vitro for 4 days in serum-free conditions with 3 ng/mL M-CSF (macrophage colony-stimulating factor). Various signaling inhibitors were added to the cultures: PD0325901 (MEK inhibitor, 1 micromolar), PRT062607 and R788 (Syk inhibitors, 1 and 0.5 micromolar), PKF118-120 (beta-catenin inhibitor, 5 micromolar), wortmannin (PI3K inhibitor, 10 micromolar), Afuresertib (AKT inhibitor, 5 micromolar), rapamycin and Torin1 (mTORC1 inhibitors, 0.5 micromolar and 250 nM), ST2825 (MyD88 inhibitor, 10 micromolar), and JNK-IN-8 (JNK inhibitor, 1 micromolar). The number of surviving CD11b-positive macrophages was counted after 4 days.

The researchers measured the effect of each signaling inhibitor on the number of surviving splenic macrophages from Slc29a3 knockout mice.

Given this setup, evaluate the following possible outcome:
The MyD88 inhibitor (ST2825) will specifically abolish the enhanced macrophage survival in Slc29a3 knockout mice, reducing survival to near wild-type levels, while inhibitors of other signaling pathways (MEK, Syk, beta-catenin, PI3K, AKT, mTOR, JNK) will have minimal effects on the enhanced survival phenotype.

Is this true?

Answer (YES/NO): NO